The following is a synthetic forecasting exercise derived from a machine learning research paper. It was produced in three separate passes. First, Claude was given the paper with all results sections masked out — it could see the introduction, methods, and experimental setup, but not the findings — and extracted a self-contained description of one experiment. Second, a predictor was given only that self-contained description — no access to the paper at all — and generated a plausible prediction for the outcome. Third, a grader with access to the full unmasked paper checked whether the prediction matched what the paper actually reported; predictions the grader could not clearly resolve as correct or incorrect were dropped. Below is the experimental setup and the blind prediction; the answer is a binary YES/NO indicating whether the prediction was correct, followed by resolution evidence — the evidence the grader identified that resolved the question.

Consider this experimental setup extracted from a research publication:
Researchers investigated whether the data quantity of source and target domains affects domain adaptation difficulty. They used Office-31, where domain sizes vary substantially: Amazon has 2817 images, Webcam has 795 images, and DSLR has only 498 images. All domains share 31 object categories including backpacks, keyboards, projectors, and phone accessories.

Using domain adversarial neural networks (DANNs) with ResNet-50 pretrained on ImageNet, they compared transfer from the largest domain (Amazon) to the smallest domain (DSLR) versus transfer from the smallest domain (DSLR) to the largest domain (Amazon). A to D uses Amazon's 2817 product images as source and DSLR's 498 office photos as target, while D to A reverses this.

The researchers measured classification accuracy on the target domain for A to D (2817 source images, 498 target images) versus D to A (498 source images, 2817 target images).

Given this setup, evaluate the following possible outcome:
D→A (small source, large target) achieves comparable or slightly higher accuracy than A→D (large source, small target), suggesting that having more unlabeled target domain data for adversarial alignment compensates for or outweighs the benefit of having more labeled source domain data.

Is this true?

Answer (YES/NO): NO